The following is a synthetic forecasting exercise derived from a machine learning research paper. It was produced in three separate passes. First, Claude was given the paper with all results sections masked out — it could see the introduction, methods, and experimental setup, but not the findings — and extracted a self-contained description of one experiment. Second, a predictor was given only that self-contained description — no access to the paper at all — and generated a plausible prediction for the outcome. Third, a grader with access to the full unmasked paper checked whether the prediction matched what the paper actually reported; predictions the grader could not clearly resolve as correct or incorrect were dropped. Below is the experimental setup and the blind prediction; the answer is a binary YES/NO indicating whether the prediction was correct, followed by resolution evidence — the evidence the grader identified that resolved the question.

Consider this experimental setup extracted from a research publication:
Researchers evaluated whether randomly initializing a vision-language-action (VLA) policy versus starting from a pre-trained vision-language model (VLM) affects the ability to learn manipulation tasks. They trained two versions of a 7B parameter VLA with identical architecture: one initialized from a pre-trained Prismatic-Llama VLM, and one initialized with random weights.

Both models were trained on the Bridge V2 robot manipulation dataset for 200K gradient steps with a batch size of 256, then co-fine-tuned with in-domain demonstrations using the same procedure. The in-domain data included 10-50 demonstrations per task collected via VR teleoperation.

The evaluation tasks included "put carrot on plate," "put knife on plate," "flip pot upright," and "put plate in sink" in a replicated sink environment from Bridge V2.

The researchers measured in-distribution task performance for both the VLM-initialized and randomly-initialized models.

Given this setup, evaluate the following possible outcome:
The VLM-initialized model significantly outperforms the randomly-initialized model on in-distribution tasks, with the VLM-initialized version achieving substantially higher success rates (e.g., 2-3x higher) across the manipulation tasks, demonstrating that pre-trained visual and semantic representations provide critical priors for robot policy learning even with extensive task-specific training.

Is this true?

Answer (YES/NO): NO